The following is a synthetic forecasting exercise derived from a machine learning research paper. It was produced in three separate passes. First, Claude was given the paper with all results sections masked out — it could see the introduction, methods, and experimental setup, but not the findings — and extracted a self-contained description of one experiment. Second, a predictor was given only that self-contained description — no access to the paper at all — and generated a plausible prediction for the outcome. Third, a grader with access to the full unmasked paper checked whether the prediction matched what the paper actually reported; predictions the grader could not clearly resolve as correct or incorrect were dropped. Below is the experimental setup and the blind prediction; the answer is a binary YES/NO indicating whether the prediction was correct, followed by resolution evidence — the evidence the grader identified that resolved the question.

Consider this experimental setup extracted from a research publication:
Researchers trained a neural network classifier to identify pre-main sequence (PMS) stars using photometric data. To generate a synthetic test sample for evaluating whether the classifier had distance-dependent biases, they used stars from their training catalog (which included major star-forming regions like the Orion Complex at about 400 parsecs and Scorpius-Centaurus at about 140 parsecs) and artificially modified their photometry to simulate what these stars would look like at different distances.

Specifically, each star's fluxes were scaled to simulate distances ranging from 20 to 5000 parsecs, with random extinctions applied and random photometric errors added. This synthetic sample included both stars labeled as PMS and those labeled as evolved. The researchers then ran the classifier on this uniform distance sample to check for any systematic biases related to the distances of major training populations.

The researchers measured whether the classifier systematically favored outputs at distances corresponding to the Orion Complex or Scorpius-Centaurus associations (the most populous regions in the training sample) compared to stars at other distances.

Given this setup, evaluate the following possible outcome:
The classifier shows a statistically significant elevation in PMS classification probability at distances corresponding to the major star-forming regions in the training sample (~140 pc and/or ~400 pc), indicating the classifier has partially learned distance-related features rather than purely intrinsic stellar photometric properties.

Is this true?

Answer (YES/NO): NO